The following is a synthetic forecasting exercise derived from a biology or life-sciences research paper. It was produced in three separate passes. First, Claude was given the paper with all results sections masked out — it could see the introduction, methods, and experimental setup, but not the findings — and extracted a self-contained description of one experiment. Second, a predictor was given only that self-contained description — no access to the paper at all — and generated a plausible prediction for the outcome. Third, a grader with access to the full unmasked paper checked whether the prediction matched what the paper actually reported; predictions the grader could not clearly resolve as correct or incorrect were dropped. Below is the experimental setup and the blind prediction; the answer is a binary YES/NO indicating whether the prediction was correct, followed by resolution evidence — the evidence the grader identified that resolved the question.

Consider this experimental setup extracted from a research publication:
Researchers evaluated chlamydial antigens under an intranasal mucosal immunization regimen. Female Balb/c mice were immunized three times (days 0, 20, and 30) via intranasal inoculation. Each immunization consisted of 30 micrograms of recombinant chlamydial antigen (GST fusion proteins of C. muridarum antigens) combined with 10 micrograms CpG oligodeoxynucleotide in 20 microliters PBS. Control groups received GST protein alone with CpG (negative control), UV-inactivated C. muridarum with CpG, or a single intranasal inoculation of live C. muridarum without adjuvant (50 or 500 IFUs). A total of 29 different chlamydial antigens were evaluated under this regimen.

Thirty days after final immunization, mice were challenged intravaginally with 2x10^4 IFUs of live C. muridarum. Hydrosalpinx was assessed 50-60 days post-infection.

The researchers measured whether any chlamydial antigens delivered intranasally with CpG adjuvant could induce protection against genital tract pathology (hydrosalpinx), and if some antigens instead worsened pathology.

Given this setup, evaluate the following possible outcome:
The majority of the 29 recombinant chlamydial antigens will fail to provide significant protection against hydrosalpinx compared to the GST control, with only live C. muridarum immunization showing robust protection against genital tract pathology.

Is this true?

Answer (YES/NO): YES